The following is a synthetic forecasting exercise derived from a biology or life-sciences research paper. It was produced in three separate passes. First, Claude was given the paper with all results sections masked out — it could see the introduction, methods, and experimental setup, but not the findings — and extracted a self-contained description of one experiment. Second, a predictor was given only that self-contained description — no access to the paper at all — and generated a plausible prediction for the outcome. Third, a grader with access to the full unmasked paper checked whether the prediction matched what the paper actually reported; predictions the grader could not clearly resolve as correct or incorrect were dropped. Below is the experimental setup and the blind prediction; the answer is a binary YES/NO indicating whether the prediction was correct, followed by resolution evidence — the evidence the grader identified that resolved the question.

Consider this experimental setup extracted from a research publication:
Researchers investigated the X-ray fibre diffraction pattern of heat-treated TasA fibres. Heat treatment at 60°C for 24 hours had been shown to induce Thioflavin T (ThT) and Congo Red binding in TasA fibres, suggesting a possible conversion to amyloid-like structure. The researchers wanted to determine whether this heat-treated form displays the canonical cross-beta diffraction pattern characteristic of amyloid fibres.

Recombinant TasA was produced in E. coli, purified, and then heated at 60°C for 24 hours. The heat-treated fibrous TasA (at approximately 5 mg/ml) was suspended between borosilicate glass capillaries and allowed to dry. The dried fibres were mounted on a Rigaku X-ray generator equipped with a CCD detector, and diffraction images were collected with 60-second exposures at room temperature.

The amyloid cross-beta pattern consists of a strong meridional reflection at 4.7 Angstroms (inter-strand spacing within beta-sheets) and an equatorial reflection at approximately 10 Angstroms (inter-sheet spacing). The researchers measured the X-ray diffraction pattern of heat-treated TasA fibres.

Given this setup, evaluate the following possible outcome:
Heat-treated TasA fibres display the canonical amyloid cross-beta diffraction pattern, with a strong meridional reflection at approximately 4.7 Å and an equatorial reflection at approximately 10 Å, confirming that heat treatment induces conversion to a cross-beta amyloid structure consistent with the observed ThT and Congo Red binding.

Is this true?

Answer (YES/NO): NO